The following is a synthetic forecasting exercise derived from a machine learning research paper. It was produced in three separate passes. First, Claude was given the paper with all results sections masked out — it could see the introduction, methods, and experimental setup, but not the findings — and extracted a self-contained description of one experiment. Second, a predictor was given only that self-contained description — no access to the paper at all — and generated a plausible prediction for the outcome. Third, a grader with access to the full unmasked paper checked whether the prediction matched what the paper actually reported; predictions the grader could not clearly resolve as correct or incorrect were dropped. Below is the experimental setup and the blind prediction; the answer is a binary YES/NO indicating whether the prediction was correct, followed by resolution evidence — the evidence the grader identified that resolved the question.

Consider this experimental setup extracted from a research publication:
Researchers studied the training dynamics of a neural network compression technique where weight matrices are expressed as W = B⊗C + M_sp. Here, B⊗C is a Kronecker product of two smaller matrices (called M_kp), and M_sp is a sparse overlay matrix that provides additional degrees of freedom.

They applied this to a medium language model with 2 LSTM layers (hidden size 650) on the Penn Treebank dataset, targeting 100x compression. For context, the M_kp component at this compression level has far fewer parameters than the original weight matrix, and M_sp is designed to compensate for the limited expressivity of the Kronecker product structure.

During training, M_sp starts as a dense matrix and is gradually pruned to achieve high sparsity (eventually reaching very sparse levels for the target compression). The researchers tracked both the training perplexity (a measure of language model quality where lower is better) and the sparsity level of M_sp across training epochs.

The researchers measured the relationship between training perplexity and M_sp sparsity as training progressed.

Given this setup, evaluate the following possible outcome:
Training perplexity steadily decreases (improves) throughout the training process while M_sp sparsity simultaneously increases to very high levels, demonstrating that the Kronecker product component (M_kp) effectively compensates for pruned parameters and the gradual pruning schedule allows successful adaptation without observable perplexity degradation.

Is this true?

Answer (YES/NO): NO